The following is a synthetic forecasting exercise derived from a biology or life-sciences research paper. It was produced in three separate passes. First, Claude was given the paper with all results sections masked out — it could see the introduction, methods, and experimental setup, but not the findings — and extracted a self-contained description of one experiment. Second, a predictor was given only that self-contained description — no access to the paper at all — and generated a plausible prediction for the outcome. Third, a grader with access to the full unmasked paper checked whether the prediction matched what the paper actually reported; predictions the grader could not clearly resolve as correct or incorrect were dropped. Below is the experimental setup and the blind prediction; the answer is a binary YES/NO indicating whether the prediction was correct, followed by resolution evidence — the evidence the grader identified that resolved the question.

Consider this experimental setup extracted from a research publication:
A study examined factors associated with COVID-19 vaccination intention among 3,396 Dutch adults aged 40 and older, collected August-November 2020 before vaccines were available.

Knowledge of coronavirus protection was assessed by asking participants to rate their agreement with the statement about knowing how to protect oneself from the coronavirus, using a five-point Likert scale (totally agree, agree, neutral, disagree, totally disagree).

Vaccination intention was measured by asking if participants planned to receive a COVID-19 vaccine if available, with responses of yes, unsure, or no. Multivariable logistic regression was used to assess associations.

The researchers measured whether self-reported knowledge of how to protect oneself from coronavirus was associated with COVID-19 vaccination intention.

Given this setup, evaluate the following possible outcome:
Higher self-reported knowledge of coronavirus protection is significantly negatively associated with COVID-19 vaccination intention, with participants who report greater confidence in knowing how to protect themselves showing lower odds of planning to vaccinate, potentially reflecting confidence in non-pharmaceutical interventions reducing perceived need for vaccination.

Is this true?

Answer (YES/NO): NO